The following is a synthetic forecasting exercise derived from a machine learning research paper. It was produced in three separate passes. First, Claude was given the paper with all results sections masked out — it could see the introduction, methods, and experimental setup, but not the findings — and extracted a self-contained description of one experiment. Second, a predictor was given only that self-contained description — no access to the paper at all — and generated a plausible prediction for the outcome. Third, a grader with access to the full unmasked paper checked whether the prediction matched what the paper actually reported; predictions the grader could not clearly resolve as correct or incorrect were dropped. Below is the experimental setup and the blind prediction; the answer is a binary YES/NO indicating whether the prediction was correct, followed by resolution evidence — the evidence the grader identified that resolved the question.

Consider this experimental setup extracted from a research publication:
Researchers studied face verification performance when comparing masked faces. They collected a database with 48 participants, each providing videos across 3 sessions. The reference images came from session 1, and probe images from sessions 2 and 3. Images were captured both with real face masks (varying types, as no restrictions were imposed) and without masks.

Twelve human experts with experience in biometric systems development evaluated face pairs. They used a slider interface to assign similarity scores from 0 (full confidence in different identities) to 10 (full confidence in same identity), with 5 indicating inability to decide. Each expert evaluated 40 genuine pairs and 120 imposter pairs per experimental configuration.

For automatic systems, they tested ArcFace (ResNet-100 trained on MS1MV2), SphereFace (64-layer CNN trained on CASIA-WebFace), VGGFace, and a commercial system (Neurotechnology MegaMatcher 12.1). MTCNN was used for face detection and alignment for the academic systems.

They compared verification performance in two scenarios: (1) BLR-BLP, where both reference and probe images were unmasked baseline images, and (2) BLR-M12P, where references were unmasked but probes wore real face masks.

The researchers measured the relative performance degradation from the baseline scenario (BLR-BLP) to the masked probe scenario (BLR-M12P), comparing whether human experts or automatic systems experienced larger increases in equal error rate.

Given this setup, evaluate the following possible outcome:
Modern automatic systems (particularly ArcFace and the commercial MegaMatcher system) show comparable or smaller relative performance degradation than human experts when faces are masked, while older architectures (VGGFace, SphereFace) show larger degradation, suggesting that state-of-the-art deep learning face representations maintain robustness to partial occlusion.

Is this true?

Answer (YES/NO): NO